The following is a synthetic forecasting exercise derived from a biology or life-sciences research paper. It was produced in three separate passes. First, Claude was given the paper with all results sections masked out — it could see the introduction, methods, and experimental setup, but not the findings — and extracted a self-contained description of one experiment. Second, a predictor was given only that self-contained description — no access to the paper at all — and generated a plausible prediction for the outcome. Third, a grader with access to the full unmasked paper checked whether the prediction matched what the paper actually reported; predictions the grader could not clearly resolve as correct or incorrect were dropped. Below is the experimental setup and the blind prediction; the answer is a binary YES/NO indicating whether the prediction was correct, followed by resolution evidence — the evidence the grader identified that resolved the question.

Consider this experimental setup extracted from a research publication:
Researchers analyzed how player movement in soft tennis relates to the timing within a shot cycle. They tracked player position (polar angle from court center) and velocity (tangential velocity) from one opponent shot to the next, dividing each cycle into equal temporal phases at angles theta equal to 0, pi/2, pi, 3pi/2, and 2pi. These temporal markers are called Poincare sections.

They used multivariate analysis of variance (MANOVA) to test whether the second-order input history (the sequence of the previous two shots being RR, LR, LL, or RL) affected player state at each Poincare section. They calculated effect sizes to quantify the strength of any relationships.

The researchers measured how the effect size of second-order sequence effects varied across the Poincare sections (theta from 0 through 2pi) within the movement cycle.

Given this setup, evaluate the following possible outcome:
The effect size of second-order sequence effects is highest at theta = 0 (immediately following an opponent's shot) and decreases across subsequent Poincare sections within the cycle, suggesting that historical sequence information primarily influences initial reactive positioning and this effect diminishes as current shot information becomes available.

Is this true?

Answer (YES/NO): NO